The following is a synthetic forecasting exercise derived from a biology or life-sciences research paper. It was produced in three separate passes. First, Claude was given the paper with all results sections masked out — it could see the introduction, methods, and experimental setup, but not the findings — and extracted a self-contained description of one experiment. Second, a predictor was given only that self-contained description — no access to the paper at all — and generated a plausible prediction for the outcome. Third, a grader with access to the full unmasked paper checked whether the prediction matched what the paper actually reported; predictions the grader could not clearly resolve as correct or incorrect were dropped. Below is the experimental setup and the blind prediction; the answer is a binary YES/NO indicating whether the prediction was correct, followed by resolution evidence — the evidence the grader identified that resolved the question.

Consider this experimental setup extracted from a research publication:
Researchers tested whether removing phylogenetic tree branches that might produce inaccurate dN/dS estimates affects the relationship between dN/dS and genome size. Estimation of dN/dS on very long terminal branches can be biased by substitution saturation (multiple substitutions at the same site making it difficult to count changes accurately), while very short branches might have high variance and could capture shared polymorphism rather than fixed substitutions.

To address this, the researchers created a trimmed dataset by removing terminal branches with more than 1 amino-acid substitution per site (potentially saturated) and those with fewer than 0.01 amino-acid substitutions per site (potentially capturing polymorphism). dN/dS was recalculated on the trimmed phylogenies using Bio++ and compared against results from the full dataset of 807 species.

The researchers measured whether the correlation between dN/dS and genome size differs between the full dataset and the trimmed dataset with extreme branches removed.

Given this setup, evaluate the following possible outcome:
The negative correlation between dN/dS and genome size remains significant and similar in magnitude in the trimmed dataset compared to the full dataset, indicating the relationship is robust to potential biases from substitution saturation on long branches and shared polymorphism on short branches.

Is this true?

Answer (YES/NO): NO